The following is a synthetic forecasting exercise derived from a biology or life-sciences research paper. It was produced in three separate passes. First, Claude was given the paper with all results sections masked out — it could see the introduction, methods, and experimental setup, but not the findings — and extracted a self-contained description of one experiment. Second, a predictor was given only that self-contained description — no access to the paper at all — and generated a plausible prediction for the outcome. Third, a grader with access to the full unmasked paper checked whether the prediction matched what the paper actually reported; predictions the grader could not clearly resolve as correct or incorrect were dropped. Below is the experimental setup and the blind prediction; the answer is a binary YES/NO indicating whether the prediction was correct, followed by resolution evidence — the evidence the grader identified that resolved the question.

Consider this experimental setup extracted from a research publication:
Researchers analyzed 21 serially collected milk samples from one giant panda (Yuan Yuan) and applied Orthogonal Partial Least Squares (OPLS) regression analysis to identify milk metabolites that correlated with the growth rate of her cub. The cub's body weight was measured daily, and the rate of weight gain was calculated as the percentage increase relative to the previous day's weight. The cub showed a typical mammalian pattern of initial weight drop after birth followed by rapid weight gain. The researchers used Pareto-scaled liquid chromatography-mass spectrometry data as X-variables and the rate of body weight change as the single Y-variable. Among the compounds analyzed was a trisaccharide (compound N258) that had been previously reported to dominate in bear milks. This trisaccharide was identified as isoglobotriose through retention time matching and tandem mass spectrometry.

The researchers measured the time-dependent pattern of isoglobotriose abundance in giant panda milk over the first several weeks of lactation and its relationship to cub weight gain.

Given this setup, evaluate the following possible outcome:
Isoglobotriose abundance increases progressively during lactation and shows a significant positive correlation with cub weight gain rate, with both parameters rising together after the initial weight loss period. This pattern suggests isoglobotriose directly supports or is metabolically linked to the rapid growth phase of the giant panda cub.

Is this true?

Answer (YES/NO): YES